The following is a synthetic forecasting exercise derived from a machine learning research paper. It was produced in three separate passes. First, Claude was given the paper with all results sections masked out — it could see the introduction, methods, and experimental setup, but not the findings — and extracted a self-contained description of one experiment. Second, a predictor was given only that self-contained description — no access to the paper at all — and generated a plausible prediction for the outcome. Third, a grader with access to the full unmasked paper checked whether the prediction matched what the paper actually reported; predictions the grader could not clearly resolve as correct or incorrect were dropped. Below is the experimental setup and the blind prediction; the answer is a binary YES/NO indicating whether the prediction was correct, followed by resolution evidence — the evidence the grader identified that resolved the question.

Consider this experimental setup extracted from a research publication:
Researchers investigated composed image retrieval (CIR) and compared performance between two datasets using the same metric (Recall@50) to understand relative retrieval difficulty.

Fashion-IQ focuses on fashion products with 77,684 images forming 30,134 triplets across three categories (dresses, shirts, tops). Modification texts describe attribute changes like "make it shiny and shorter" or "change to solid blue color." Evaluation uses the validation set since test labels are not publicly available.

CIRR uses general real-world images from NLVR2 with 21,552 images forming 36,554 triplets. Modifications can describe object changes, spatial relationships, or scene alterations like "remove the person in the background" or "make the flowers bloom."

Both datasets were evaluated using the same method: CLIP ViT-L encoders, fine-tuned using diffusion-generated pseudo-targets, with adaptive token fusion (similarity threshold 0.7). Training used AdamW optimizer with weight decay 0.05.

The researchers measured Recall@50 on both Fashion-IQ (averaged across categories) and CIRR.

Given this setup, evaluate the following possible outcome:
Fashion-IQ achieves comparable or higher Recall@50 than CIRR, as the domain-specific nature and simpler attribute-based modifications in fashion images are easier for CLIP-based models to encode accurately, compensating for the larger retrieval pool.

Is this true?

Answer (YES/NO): NO